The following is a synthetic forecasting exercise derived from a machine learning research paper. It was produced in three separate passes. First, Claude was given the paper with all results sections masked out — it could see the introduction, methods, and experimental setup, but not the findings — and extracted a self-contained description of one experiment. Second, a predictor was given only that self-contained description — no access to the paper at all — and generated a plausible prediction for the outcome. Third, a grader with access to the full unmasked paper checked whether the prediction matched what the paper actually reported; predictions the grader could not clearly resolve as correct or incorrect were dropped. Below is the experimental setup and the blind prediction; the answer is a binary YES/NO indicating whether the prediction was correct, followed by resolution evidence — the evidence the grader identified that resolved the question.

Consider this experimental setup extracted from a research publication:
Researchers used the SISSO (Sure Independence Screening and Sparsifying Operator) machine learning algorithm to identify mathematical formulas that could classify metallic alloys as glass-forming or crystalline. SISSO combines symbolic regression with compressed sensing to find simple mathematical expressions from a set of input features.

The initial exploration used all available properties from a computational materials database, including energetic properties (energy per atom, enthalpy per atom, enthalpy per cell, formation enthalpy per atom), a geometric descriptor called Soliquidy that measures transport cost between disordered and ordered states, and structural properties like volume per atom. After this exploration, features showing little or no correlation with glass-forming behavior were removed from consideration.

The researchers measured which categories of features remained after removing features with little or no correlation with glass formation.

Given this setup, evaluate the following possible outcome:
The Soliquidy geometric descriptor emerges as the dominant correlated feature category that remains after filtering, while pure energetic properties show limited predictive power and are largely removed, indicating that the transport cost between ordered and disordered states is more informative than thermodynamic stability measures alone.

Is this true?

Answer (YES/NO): NO